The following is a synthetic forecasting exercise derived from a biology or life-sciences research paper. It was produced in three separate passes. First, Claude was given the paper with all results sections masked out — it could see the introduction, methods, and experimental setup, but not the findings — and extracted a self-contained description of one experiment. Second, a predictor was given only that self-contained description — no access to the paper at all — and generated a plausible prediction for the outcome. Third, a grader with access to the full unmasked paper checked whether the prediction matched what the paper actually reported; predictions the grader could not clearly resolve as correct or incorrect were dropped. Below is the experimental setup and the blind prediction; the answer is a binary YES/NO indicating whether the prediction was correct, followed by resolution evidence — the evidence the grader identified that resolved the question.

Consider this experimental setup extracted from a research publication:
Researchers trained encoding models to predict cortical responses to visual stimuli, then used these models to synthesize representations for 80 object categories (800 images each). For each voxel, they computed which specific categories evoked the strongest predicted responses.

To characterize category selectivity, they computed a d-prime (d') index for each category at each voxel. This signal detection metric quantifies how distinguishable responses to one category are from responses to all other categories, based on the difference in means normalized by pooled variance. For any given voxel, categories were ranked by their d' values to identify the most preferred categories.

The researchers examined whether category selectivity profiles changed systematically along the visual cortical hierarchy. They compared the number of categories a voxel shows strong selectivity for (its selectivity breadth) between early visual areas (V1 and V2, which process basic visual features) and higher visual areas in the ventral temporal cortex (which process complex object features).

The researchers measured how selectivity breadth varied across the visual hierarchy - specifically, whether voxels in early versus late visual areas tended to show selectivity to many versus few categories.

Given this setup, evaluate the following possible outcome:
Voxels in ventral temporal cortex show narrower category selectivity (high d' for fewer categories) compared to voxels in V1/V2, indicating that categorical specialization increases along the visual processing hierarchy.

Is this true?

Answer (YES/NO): YES